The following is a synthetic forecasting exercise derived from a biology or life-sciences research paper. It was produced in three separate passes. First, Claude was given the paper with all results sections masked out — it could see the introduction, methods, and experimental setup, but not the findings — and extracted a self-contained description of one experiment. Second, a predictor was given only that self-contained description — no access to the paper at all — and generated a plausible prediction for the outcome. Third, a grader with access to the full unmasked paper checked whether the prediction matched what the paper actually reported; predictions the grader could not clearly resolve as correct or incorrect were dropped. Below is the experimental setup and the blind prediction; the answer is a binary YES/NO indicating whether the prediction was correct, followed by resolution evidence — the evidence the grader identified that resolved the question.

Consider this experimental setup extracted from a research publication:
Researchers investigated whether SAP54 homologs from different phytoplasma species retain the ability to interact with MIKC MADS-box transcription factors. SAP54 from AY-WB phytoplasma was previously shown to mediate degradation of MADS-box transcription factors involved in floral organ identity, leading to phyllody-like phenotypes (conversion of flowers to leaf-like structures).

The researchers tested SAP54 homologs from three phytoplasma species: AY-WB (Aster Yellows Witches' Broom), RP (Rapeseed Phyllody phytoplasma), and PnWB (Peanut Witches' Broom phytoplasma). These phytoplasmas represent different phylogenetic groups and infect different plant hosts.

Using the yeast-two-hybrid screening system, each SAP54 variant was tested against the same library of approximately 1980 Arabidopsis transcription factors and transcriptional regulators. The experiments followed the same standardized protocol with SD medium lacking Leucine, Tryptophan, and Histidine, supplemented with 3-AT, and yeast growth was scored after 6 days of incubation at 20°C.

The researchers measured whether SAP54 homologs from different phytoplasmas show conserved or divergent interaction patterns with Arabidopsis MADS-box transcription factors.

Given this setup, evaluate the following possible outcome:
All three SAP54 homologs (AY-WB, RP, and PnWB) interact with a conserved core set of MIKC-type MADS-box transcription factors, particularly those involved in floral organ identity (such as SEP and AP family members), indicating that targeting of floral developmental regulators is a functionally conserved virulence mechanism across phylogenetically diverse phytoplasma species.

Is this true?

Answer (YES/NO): YES